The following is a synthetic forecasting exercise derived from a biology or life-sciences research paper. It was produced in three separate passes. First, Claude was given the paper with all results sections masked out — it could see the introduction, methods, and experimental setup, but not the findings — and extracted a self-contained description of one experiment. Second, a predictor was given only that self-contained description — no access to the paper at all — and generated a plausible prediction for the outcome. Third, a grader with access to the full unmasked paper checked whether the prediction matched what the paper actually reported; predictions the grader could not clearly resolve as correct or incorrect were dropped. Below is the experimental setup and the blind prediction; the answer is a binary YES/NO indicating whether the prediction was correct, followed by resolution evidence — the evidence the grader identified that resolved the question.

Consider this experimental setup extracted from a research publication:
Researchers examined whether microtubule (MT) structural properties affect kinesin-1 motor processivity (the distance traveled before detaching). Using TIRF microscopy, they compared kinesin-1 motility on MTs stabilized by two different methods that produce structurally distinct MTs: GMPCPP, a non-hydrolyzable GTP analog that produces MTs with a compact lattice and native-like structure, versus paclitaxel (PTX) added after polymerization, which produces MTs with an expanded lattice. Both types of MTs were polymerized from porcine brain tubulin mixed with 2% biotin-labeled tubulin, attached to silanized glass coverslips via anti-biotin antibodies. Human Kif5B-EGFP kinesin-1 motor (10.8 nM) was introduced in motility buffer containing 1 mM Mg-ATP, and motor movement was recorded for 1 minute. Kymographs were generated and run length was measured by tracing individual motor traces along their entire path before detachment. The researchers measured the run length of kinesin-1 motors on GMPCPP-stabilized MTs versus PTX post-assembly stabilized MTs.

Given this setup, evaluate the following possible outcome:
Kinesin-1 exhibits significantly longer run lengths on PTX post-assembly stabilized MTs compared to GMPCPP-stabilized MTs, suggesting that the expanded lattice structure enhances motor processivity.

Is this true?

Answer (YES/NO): NO